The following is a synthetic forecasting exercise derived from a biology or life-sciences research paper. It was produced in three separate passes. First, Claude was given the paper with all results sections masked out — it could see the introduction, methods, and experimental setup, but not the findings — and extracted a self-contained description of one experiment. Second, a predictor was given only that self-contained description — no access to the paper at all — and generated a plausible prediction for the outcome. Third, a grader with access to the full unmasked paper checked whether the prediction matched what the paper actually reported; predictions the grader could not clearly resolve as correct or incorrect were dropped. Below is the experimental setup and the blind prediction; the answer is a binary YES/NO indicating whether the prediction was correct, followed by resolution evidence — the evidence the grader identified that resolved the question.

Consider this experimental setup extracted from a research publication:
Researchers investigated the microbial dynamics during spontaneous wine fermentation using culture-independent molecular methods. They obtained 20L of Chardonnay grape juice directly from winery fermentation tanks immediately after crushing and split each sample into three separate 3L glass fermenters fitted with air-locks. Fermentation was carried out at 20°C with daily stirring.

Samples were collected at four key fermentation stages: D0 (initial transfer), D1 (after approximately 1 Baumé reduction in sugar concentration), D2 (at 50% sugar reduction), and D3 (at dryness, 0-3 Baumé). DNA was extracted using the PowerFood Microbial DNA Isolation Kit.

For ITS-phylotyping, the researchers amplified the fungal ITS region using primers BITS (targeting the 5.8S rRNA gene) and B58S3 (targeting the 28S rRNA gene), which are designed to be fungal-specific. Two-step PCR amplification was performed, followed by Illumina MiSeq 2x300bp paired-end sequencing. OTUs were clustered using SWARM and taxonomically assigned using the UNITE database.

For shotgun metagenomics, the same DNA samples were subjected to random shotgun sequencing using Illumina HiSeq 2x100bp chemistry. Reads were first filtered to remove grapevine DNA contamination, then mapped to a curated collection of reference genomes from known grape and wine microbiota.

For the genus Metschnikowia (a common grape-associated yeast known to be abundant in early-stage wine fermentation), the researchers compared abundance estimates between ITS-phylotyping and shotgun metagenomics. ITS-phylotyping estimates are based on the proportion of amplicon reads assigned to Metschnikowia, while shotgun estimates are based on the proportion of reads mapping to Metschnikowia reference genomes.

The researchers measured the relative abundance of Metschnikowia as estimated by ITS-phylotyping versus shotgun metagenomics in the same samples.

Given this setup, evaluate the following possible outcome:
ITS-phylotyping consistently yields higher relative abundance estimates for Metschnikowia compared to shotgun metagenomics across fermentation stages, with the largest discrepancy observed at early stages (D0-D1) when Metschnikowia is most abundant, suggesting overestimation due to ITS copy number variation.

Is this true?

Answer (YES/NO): YES